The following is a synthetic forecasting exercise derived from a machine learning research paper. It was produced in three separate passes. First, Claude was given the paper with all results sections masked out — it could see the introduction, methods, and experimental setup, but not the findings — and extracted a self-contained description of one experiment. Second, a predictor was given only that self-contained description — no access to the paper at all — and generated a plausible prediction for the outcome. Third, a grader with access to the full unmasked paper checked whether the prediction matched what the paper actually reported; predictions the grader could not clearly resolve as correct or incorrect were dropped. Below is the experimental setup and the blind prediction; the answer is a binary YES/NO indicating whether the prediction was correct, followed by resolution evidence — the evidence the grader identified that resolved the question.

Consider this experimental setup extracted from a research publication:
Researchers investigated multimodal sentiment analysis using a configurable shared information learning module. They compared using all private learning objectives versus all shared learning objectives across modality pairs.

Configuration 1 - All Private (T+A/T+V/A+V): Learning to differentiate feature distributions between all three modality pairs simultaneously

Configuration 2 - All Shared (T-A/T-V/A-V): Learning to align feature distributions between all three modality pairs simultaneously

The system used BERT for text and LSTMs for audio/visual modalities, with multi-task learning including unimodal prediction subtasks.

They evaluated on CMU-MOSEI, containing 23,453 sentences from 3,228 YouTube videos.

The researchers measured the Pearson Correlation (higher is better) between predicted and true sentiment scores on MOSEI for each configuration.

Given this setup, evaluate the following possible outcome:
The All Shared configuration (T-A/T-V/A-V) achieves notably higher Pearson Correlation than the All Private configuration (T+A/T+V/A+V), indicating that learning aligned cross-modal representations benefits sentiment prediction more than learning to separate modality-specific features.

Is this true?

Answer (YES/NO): YES